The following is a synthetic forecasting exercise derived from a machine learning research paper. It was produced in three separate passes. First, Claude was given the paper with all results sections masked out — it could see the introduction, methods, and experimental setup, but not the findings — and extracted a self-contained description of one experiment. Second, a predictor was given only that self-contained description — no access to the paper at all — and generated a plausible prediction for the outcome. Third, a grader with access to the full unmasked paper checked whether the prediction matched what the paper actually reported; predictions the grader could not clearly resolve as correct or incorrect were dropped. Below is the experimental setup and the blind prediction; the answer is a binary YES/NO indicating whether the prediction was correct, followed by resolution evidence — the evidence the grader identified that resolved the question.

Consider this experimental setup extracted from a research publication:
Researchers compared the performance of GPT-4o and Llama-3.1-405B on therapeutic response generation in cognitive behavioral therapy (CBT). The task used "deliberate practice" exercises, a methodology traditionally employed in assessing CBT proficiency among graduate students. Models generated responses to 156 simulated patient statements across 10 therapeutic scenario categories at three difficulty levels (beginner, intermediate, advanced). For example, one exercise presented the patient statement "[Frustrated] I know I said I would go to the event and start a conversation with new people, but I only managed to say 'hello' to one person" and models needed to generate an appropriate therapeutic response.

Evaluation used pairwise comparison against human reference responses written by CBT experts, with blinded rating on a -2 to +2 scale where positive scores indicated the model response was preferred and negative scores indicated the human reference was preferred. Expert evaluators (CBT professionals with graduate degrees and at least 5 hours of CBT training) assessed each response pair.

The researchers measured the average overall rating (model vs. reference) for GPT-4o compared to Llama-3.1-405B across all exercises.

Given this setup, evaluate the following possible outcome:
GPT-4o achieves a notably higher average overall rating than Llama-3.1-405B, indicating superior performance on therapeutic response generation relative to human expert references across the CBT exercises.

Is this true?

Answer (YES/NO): NO